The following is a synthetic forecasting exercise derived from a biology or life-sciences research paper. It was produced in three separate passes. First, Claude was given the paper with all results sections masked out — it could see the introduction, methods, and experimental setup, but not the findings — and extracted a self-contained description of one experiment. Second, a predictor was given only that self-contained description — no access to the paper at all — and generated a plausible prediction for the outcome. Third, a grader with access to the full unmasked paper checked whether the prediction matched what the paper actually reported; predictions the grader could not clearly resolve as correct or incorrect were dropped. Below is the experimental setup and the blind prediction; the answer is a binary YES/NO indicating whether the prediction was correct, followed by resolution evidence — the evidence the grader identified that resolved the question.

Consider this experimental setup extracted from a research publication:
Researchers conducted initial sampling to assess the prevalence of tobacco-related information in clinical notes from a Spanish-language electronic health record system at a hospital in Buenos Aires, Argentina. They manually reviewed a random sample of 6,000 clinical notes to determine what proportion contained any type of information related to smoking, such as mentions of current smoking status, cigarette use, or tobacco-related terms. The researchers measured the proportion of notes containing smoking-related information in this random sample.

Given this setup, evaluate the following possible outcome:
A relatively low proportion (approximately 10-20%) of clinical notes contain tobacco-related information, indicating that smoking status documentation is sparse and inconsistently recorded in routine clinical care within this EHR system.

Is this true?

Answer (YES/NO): NO